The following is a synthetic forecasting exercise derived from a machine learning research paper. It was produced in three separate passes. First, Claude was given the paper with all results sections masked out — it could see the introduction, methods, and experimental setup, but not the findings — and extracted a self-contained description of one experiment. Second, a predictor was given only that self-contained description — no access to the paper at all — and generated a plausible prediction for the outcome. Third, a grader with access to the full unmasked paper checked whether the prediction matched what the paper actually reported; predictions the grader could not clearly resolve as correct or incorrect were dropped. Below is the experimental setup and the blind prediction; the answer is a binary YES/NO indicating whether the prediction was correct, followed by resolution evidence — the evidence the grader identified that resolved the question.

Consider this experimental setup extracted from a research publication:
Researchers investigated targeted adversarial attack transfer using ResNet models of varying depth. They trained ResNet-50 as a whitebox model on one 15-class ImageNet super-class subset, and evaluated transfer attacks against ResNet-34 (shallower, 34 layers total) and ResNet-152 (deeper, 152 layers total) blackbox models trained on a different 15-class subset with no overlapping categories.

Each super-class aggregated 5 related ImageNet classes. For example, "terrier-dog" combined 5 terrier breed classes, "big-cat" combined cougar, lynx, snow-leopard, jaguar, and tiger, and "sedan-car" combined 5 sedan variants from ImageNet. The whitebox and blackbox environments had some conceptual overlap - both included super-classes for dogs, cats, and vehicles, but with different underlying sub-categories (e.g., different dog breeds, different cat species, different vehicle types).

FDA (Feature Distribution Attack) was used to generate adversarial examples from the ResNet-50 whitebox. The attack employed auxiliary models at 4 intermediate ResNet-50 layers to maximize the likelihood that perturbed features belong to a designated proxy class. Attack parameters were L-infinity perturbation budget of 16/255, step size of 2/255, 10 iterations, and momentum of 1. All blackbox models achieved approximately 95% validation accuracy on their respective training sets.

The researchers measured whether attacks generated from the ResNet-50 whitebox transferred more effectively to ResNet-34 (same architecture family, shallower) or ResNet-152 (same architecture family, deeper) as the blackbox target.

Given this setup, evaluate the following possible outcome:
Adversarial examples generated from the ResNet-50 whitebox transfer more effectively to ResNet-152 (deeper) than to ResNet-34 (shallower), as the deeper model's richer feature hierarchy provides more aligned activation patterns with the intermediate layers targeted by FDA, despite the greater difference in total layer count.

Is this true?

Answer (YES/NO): NO